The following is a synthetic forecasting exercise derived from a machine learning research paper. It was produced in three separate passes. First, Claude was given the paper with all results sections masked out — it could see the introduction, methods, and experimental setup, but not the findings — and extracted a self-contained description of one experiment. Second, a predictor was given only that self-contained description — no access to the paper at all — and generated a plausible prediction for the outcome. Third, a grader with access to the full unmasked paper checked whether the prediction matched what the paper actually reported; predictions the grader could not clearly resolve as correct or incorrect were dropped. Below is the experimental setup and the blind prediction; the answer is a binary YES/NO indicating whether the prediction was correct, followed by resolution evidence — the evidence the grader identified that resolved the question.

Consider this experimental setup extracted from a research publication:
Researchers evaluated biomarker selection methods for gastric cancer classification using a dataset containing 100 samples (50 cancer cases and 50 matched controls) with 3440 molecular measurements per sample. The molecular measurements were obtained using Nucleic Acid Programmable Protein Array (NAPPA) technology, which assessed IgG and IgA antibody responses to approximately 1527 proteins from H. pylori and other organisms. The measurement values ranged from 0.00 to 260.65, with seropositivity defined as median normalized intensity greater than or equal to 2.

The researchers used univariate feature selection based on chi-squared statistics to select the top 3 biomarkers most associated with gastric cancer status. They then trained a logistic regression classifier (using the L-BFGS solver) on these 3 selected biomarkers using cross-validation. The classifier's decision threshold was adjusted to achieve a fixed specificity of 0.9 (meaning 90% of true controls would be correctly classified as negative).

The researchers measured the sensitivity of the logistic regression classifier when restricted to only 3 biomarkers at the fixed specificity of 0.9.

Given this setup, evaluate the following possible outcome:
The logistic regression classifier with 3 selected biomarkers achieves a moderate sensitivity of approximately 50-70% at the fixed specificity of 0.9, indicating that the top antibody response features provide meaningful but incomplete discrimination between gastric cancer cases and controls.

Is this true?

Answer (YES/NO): NO